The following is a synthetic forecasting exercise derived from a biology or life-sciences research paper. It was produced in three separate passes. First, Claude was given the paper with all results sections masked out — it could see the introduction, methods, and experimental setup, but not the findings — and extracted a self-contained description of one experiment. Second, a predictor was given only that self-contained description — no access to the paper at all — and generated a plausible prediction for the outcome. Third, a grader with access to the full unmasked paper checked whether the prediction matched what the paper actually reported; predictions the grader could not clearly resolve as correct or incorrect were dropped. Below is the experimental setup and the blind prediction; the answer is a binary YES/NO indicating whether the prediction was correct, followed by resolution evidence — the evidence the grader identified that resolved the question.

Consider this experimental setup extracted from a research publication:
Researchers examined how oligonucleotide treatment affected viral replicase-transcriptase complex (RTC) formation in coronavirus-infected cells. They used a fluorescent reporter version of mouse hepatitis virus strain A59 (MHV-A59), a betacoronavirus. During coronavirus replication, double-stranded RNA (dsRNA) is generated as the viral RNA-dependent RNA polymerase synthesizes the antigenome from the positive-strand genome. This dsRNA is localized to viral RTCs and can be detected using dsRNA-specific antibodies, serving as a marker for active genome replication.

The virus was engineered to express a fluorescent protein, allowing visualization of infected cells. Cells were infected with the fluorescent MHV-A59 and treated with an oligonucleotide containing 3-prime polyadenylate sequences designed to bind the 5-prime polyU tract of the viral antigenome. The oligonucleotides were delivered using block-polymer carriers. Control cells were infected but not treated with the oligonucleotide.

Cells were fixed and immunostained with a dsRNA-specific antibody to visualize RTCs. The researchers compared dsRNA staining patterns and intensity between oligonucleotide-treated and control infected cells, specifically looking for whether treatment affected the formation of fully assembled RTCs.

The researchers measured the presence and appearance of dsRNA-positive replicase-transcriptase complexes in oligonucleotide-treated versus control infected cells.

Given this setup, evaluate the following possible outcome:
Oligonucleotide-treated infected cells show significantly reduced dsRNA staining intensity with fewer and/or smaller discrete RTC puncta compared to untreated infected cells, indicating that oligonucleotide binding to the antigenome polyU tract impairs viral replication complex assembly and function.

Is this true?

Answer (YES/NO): YES